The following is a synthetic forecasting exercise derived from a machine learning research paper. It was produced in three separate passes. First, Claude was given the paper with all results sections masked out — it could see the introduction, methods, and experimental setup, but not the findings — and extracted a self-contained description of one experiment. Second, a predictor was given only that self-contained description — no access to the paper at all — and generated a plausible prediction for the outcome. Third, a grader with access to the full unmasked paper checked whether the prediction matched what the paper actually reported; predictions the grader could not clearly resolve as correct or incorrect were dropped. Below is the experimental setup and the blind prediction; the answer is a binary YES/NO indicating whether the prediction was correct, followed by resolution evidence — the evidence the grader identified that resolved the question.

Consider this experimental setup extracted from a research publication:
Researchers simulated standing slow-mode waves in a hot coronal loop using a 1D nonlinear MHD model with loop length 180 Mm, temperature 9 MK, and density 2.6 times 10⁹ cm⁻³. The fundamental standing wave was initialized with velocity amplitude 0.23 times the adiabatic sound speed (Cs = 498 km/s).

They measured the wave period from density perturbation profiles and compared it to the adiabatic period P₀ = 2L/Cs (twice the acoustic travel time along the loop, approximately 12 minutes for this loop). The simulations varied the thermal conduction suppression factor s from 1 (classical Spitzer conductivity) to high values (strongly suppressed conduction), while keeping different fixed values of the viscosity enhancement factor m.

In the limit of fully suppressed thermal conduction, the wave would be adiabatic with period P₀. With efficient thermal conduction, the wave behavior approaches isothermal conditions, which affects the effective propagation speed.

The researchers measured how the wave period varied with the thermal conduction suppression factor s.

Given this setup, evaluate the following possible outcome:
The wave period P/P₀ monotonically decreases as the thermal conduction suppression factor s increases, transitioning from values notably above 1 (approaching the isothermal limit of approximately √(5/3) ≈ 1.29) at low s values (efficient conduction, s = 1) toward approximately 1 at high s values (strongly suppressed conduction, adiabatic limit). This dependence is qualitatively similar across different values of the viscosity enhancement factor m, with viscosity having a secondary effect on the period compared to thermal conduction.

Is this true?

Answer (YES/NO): NO